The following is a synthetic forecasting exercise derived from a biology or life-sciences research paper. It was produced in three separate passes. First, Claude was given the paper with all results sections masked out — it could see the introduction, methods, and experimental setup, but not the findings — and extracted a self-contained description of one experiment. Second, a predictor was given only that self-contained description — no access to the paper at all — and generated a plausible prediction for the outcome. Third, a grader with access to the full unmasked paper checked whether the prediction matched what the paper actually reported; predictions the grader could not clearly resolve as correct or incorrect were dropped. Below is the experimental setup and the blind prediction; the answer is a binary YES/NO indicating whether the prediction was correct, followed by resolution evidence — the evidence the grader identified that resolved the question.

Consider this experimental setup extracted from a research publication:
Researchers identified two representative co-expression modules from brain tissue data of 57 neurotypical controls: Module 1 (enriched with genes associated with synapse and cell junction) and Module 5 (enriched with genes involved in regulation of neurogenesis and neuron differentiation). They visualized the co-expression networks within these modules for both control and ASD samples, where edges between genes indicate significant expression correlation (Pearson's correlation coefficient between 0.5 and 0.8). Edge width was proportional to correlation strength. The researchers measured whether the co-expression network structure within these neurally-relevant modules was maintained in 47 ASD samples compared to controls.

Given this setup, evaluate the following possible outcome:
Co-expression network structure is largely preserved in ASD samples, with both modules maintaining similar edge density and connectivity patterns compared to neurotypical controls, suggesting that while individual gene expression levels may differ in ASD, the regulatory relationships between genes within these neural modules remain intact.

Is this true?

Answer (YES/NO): NO